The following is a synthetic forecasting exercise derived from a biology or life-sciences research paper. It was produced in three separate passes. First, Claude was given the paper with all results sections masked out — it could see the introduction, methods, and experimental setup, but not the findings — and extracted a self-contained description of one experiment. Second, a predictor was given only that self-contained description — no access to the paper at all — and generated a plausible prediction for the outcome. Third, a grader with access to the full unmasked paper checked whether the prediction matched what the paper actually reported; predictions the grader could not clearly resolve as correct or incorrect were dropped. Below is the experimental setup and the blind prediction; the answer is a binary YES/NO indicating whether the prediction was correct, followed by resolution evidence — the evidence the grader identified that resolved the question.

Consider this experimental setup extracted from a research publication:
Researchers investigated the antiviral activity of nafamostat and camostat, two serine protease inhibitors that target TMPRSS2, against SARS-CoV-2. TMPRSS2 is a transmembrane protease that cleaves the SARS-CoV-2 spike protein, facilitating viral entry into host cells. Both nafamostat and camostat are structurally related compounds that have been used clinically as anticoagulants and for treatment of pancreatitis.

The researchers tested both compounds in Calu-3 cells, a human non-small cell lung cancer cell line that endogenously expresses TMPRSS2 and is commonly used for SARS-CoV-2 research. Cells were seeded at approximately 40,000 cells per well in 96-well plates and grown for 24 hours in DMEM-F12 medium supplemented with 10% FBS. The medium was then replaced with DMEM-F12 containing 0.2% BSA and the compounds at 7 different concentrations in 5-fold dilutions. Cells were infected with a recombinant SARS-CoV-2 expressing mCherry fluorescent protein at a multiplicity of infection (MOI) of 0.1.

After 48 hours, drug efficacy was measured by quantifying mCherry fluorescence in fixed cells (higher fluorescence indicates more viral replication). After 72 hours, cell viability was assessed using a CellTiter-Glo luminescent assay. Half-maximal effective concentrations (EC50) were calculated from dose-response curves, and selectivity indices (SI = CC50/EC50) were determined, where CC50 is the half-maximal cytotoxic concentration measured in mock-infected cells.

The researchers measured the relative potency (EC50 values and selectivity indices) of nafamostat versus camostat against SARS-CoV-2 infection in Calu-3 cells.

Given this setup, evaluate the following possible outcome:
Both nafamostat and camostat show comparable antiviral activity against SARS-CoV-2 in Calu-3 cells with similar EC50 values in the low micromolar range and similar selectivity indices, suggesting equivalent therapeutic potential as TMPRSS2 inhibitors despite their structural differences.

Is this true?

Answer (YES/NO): NO